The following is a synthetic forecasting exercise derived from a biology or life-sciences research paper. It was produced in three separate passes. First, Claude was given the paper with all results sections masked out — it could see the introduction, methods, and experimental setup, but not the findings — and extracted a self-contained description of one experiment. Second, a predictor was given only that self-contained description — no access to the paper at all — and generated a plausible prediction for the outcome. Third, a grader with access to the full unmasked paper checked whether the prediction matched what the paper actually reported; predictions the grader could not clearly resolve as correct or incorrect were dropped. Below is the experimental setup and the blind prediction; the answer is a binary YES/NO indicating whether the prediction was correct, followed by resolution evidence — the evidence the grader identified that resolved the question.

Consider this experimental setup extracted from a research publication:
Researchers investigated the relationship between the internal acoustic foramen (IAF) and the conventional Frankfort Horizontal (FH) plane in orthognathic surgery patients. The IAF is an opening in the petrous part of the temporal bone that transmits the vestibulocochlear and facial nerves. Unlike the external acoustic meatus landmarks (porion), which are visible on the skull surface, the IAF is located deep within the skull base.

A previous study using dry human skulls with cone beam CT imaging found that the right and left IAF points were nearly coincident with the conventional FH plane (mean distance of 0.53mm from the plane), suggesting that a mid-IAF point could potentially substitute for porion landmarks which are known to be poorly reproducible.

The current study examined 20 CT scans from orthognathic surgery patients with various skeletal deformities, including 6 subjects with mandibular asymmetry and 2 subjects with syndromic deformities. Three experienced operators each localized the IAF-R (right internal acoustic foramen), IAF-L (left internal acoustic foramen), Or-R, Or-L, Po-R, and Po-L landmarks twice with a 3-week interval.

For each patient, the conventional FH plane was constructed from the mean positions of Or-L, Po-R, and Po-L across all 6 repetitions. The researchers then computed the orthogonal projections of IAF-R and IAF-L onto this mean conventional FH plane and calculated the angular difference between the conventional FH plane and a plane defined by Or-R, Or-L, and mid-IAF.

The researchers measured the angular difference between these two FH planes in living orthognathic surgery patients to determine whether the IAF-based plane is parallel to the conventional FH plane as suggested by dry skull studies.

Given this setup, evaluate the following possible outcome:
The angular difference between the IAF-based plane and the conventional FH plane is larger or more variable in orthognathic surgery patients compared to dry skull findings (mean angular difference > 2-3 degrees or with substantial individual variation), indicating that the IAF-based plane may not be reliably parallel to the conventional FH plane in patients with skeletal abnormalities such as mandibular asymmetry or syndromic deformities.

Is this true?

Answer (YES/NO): YES